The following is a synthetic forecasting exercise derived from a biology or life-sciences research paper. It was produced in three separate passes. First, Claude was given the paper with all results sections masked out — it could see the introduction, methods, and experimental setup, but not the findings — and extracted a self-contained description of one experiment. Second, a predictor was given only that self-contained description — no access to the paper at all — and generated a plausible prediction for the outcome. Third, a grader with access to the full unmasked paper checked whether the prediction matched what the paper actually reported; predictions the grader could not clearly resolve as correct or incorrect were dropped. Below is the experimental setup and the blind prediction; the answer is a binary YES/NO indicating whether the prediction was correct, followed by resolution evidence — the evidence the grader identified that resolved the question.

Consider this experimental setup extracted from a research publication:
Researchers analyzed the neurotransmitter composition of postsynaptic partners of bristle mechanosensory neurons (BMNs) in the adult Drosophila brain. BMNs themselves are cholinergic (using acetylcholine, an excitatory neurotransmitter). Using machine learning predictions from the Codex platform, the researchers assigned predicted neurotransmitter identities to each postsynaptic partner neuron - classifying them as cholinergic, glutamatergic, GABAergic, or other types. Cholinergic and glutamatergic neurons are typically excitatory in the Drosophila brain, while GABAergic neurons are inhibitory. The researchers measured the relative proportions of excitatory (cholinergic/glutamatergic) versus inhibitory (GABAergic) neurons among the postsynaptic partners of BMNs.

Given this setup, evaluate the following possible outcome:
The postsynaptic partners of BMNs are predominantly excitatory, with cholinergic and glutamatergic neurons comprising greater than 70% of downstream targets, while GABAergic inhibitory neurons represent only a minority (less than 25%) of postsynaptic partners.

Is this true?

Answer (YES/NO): NO